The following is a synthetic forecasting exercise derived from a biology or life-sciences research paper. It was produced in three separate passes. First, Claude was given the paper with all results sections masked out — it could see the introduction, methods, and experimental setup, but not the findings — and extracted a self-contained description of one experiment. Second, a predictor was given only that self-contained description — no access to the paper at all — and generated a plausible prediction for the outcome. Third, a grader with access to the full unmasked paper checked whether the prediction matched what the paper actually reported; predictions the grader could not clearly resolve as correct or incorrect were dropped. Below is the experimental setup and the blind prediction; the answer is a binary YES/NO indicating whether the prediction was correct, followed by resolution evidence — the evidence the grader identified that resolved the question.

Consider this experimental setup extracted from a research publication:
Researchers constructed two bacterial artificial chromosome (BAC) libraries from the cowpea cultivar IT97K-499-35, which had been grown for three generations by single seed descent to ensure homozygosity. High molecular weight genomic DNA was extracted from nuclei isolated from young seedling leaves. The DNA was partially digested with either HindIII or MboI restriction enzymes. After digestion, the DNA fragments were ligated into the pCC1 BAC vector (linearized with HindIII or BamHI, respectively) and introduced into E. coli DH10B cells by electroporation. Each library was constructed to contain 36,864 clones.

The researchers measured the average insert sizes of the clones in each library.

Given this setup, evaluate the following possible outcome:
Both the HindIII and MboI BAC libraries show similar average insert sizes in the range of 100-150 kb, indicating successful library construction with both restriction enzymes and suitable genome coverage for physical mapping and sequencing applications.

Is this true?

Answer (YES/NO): NO